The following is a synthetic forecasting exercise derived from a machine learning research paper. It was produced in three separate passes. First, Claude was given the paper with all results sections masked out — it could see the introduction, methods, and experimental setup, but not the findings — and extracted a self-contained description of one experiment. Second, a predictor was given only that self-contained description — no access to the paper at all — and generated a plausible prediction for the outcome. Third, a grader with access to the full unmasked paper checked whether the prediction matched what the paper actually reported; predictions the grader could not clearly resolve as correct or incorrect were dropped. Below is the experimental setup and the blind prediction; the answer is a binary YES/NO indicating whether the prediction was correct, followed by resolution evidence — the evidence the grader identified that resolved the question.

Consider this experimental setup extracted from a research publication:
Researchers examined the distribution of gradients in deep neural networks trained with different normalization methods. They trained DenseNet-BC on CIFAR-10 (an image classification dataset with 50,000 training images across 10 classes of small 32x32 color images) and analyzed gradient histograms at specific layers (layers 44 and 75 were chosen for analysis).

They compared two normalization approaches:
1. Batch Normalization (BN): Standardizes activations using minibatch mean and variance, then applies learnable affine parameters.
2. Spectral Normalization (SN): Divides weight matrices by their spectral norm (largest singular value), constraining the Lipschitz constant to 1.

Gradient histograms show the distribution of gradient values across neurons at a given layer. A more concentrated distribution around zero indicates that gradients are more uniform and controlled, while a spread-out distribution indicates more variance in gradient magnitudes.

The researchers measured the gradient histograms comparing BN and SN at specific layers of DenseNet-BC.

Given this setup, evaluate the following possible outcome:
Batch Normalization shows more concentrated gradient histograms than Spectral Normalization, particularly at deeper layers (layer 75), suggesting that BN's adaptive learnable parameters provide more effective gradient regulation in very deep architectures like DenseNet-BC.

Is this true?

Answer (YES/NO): NO